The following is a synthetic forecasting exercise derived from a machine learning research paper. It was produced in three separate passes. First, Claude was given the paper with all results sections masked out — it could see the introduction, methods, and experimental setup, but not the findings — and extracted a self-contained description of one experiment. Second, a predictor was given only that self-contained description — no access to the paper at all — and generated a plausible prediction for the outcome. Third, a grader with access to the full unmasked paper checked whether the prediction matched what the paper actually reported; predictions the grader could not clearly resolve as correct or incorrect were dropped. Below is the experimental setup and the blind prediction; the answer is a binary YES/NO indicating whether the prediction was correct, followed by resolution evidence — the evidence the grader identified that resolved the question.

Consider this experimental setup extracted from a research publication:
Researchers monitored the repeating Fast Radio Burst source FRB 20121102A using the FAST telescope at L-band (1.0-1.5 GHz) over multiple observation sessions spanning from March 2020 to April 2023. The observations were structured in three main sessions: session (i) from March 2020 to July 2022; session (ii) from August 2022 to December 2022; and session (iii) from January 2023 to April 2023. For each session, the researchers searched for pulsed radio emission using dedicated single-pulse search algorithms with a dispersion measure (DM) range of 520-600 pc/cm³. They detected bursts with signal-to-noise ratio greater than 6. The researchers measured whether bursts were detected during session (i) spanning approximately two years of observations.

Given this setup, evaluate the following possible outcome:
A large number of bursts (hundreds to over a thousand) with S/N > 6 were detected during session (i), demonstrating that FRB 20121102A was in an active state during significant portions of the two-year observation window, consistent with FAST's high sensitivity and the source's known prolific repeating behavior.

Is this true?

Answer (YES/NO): NO